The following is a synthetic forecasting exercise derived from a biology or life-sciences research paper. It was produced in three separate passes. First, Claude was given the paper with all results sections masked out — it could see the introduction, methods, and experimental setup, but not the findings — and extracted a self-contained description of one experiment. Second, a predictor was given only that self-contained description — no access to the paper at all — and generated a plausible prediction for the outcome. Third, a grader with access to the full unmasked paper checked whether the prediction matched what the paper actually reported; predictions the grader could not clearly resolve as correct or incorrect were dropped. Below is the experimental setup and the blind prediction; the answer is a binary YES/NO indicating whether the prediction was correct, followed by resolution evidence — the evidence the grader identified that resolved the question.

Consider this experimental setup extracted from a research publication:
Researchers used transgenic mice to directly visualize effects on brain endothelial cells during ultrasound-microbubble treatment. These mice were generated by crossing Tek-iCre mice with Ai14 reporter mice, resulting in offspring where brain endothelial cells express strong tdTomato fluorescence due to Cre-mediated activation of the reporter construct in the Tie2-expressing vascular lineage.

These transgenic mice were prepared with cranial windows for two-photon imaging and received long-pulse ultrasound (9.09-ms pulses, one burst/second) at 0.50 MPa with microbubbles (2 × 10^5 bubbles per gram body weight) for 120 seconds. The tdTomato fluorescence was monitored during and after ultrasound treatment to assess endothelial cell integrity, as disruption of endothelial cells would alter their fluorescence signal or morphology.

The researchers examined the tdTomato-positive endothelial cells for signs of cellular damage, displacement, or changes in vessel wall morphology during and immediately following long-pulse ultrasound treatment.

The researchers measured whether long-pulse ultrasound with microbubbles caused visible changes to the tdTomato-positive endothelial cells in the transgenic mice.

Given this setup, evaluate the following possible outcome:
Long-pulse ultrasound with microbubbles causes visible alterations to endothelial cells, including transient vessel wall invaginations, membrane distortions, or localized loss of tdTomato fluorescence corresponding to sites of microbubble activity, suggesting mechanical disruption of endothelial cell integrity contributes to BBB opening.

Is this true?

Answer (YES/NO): YES